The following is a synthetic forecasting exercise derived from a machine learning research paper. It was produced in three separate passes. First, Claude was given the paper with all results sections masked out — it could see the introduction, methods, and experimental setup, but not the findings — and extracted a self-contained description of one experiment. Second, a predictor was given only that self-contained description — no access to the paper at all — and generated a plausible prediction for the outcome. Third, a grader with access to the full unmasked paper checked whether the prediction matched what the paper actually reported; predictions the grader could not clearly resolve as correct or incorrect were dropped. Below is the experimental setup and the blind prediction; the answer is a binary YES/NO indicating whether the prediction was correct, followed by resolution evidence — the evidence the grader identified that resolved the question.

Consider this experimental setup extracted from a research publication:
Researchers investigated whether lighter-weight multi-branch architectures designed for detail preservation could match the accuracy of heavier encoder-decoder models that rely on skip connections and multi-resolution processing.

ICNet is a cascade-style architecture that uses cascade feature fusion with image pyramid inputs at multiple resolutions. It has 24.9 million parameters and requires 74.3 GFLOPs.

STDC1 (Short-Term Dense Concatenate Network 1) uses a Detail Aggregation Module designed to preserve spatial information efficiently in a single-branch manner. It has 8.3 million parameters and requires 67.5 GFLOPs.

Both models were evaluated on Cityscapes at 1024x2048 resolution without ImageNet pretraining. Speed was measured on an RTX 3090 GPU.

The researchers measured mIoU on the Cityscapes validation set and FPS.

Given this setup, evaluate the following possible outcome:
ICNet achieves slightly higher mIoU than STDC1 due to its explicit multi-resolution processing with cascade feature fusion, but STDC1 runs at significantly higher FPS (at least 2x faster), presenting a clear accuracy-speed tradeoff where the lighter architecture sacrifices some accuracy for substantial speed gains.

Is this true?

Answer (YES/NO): NO